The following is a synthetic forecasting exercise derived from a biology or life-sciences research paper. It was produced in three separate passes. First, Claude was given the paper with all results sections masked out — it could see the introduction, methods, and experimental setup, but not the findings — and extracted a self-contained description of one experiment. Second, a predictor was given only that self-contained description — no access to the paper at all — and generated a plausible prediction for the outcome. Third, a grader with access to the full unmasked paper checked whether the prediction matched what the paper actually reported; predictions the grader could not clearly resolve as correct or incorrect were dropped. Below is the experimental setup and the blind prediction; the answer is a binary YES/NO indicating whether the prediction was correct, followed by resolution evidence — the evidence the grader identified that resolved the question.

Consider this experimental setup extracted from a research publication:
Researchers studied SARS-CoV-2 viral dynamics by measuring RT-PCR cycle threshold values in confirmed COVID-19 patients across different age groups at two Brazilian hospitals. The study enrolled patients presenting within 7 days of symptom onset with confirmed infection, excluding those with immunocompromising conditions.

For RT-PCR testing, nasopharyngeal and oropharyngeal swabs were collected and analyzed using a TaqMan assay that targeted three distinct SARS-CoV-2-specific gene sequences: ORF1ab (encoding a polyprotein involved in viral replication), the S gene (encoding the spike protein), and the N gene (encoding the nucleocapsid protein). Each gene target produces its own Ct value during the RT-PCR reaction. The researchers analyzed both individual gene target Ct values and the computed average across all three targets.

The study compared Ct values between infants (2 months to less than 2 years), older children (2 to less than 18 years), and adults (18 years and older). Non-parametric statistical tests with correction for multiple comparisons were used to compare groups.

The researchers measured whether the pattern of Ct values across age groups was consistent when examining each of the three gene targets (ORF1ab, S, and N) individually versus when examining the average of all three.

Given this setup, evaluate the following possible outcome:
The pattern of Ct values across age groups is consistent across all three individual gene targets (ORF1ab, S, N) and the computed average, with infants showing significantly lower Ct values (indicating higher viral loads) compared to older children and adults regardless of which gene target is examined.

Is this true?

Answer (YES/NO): NO